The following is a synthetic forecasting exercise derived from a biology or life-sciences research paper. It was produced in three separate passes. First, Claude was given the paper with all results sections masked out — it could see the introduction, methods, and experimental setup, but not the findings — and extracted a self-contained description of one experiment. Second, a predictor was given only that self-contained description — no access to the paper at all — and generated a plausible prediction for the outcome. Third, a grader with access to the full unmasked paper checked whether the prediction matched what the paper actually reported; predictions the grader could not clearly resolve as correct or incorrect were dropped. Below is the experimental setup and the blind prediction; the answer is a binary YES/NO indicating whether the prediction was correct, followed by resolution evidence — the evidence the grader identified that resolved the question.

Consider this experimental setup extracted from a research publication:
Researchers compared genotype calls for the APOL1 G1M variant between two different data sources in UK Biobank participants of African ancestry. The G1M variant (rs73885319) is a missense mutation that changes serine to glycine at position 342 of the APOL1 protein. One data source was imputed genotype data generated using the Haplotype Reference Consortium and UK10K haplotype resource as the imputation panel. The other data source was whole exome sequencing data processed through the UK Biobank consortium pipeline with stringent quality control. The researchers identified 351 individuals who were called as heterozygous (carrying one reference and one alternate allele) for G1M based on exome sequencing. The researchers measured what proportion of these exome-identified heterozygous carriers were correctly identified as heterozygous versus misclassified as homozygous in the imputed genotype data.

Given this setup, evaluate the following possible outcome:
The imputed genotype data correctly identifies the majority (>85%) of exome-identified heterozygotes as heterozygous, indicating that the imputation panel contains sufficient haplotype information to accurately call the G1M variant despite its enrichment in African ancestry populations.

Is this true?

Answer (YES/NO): NO